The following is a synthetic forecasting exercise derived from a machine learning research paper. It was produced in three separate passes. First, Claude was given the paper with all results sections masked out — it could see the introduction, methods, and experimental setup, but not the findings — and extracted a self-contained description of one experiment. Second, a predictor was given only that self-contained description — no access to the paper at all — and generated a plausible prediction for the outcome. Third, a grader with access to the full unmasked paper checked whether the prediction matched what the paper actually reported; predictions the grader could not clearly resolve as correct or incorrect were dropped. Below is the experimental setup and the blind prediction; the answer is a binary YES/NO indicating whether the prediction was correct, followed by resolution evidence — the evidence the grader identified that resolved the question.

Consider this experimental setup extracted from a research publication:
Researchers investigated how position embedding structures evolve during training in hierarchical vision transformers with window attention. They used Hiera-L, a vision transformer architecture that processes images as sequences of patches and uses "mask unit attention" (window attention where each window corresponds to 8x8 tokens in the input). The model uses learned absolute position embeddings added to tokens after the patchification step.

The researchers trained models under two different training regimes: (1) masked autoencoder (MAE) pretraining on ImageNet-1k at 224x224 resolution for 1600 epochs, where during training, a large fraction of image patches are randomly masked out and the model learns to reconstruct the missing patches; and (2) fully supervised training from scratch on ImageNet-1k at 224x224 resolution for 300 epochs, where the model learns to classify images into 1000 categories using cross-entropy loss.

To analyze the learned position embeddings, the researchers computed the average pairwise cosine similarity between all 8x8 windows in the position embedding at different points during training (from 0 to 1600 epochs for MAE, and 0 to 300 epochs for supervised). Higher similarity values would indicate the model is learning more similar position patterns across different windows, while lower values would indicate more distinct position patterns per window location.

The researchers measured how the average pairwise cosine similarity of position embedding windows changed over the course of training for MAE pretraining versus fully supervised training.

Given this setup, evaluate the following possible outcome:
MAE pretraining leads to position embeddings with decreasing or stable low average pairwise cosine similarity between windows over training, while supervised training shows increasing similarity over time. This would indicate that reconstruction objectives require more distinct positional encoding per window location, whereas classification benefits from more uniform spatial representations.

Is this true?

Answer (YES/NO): NO